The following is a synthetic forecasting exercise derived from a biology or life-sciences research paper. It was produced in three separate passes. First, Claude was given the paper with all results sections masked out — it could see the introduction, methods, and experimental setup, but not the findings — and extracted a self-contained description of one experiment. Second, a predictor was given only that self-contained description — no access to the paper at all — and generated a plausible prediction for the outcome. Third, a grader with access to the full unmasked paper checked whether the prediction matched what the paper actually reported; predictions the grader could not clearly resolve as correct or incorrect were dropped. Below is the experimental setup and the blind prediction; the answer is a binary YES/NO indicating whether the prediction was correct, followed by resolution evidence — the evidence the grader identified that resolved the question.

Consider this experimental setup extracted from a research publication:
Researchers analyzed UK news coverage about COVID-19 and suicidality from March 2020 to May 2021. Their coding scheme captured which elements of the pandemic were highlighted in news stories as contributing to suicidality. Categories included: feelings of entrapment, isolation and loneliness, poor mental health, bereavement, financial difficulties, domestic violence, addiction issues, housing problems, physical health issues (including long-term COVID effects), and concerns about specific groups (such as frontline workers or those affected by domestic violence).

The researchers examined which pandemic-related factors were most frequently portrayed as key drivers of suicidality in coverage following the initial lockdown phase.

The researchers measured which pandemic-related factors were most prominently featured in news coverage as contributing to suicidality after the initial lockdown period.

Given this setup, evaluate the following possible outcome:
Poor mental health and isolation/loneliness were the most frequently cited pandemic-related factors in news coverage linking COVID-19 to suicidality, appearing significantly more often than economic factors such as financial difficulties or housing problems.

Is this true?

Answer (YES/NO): NO